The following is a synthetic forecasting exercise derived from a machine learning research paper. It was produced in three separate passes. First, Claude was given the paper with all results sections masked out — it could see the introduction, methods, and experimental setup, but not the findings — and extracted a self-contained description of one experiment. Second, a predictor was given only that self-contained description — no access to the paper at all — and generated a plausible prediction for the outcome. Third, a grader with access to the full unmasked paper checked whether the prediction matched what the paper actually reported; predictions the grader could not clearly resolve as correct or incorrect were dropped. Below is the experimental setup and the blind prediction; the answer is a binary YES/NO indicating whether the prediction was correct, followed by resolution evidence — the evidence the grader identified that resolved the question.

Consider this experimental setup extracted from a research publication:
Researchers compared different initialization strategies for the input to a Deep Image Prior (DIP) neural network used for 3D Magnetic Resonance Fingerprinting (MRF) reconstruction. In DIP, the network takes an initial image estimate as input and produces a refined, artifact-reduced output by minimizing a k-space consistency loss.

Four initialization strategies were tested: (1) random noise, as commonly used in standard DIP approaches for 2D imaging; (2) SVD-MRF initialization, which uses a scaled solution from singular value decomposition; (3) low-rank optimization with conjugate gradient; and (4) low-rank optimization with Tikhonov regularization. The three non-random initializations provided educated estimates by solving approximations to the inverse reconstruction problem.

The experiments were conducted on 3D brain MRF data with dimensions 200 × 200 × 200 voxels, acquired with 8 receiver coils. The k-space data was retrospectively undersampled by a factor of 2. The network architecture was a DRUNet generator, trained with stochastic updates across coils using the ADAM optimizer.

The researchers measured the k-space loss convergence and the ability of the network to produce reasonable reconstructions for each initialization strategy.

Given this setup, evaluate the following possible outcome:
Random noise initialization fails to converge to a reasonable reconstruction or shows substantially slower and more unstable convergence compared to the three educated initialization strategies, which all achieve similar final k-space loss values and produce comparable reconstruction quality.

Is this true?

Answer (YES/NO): YES